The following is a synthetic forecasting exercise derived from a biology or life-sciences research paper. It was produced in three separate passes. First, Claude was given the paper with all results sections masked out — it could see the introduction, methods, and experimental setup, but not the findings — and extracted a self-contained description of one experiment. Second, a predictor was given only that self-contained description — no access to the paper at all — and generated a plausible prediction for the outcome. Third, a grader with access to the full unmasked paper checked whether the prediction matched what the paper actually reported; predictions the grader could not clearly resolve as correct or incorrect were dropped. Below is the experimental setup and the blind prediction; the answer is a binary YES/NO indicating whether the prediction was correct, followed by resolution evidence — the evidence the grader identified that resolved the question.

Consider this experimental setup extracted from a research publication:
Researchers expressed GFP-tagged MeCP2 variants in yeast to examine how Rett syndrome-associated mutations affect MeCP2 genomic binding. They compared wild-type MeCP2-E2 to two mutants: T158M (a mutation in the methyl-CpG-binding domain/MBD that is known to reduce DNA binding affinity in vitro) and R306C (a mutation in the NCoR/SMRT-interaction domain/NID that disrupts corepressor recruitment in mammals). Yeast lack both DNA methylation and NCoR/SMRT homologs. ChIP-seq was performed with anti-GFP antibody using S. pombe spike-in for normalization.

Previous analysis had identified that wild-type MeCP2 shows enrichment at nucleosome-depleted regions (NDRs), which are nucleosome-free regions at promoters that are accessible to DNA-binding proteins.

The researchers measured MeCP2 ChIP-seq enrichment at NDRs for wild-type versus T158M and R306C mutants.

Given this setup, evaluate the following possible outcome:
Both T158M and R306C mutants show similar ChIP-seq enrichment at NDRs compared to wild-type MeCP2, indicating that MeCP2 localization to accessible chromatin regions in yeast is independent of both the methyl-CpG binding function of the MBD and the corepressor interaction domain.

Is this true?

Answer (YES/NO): NO